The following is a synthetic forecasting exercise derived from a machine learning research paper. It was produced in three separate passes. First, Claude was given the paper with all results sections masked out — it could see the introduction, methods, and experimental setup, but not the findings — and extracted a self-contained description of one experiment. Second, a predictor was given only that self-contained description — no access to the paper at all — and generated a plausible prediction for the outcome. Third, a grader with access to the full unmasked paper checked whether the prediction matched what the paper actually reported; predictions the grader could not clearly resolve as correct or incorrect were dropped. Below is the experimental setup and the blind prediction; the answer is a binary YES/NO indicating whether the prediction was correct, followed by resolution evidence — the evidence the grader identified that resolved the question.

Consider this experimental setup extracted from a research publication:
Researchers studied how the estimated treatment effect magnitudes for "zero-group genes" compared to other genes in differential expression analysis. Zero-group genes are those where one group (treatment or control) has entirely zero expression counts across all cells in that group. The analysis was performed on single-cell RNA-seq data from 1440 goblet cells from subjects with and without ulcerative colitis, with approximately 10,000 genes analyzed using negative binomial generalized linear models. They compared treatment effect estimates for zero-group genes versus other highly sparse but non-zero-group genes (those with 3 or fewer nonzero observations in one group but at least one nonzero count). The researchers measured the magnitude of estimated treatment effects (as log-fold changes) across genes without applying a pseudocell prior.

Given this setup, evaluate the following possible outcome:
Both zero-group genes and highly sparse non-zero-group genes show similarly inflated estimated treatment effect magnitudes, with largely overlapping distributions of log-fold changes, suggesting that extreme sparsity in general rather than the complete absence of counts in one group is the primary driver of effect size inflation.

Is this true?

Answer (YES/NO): NO